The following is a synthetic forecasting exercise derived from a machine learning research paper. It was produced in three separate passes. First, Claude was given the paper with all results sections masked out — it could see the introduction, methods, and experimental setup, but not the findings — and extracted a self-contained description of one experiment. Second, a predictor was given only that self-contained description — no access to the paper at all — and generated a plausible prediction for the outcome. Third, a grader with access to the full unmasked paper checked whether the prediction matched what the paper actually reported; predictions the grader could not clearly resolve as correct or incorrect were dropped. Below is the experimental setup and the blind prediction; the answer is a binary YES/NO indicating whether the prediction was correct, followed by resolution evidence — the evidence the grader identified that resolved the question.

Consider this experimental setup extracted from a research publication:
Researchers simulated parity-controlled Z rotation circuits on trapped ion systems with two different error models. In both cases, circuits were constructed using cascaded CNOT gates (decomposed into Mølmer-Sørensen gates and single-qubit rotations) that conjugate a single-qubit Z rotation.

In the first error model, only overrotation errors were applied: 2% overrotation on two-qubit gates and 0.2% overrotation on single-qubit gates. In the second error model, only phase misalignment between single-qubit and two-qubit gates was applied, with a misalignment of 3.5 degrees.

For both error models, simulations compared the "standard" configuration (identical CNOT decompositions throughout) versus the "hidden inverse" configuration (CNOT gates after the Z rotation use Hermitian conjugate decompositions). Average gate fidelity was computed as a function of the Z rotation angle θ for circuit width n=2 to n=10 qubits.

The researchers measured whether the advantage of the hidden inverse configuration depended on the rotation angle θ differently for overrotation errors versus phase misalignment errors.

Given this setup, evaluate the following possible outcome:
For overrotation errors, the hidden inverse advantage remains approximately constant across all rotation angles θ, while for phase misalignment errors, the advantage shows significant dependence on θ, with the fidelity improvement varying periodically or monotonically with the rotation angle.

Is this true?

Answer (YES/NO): NO